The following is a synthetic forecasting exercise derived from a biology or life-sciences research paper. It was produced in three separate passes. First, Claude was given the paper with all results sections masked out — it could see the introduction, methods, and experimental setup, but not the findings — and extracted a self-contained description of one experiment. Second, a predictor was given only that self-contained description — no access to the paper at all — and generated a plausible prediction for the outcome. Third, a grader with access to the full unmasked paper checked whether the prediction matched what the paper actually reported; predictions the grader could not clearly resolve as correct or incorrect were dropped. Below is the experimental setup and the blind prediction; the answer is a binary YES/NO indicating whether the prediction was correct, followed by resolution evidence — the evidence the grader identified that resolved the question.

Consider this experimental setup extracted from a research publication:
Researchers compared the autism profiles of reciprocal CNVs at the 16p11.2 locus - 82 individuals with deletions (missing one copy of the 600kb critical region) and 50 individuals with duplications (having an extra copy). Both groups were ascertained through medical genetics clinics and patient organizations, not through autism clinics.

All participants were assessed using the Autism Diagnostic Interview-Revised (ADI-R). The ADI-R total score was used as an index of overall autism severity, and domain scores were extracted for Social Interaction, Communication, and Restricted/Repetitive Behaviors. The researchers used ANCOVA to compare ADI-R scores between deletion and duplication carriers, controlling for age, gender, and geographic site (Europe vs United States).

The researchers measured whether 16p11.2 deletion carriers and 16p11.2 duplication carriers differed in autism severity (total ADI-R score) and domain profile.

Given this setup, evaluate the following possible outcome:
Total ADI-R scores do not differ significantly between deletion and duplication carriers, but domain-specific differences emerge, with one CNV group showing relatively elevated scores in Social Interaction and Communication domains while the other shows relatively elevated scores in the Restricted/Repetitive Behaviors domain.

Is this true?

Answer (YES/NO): NO